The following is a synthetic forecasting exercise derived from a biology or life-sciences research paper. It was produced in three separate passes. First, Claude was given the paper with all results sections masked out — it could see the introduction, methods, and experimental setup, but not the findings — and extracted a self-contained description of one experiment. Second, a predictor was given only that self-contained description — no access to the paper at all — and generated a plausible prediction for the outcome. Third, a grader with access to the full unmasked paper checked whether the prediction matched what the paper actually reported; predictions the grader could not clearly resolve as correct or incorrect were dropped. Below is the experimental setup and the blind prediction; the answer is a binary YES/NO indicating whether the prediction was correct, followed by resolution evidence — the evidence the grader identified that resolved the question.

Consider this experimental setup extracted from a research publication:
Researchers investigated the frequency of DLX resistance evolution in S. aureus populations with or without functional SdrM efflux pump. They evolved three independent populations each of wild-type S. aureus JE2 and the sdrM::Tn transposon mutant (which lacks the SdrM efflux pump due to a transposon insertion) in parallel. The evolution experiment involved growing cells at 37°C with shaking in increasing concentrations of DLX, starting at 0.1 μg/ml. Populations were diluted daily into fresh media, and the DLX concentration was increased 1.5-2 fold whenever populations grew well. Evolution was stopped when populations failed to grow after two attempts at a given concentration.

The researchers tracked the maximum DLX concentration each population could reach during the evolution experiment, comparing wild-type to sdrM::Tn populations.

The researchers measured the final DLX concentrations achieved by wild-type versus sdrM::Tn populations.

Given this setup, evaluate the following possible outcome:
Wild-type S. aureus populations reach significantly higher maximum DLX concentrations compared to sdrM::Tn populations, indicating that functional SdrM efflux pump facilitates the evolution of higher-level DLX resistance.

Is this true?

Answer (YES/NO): NO